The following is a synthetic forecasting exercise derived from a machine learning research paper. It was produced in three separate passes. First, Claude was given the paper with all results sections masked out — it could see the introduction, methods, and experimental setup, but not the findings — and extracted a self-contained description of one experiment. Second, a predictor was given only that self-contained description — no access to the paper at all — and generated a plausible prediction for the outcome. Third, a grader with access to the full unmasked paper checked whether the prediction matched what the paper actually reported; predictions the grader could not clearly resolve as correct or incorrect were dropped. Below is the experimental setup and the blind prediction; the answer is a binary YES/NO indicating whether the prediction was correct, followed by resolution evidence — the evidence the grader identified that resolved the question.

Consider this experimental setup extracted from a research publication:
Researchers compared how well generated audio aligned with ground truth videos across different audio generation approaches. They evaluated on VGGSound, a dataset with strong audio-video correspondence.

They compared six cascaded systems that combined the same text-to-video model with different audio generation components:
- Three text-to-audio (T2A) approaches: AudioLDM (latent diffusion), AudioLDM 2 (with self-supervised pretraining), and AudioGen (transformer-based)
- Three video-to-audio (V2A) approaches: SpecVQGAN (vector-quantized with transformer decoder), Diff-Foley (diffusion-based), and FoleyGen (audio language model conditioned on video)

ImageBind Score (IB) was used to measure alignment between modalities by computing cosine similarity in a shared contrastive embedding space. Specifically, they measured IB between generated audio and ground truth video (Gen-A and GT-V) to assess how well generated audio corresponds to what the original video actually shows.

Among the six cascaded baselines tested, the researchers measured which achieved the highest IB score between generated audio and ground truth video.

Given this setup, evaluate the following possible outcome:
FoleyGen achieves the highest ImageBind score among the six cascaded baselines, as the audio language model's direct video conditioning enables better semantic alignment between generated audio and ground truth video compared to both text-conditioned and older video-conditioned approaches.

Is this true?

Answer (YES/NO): YES